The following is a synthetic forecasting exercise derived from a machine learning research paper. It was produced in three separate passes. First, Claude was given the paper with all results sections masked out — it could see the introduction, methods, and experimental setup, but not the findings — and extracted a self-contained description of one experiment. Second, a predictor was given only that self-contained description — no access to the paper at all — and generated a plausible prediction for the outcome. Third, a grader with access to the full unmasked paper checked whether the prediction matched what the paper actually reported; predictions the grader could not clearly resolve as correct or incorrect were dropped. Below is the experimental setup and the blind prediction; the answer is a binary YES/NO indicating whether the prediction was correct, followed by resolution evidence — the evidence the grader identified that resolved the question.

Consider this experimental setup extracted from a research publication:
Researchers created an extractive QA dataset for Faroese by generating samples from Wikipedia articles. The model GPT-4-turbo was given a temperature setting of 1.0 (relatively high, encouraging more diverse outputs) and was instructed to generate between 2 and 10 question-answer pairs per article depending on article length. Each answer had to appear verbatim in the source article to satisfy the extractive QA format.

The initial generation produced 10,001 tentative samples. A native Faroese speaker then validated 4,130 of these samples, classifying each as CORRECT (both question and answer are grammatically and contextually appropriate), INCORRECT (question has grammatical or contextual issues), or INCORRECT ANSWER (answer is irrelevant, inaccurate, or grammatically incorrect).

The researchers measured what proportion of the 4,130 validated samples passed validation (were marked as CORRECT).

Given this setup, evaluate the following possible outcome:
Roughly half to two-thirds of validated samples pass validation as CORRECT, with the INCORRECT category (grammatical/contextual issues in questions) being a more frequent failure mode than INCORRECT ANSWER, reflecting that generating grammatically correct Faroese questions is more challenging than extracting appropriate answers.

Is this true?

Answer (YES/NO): NO